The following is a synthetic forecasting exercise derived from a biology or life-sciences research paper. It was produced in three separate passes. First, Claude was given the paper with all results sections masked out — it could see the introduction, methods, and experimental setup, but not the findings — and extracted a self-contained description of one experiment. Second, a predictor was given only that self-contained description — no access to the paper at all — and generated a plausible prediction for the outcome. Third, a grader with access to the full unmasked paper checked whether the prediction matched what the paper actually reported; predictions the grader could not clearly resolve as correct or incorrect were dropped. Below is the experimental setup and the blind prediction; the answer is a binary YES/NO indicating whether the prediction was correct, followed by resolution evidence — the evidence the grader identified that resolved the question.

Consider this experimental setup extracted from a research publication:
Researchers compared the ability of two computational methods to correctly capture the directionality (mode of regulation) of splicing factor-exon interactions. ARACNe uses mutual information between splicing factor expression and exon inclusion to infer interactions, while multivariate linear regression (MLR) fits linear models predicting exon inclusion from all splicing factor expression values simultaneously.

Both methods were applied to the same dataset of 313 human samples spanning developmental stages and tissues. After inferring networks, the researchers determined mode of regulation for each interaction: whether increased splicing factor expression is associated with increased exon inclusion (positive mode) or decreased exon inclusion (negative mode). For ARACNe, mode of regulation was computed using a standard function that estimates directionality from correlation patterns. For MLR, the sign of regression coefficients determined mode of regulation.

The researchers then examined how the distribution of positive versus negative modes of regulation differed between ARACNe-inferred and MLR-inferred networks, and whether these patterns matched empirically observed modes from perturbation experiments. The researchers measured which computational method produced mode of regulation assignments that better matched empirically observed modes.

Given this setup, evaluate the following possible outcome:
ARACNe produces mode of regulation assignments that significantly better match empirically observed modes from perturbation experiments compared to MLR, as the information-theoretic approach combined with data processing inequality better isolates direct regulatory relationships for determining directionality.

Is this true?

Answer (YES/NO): NO